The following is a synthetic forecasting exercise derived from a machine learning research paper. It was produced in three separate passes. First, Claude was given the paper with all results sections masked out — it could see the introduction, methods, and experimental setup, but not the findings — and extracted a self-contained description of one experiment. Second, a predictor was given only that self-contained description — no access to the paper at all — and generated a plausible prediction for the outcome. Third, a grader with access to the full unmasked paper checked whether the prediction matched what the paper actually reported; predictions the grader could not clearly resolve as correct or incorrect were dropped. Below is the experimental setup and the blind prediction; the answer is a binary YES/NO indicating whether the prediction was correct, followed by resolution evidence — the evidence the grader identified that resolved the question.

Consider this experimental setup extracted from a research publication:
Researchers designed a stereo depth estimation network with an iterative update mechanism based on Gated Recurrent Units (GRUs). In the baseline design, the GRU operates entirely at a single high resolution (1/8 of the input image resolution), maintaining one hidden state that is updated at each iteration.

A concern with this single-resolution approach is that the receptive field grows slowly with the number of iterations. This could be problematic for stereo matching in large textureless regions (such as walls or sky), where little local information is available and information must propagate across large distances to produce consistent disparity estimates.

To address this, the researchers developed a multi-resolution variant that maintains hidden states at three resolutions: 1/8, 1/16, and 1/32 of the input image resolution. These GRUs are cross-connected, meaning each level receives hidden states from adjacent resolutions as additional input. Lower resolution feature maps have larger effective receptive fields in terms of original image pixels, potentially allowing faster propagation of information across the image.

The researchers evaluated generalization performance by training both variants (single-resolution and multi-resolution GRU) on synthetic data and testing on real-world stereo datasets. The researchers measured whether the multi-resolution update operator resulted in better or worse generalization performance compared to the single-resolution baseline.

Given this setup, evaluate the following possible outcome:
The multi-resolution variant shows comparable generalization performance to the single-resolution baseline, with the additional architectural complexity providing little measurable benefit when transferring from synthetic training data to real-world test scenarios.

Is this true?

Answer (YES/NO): NO